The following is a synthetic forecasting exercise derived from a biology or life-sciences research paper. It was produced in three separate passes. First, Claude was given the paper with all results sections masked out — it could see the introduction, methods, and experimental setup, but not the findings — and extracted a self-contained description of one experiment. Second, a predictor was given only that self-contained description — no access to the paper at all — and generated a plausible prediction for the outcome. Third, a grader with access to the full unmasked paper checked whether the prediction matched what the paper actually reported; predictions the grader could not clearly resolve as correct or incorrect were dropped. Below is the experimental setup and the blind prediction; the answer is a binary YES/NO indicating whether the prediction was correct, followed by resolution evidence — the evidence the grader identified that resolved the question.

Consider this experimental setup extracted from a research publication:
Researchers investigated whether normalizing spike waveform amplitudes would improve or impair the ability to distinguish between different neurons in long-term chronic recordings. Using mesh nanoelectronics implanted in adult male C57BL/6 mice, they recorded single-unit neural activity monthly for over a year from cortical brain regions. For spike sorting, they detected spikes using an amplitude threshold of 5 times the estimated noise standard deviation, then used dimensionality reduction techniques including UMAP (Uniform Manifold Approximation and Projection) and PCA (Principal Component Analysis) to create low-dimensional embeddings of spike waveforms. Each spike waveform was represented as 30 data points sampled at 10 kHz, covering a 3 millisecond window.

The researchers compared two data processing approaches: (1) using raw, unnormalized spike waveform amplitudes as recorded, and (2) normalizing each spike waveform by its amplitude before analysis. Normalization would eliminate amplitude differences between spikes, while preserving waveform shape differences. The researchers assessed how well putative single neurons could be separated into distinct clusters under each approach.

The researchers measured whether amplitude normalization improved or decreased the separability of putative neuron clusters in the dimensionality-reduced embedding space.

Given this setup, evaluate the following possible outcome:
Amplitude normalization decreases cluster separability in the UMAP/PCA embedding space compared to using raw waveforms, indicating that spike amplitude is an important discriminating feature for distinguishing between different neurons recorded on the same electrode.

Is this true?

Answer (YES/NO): YES